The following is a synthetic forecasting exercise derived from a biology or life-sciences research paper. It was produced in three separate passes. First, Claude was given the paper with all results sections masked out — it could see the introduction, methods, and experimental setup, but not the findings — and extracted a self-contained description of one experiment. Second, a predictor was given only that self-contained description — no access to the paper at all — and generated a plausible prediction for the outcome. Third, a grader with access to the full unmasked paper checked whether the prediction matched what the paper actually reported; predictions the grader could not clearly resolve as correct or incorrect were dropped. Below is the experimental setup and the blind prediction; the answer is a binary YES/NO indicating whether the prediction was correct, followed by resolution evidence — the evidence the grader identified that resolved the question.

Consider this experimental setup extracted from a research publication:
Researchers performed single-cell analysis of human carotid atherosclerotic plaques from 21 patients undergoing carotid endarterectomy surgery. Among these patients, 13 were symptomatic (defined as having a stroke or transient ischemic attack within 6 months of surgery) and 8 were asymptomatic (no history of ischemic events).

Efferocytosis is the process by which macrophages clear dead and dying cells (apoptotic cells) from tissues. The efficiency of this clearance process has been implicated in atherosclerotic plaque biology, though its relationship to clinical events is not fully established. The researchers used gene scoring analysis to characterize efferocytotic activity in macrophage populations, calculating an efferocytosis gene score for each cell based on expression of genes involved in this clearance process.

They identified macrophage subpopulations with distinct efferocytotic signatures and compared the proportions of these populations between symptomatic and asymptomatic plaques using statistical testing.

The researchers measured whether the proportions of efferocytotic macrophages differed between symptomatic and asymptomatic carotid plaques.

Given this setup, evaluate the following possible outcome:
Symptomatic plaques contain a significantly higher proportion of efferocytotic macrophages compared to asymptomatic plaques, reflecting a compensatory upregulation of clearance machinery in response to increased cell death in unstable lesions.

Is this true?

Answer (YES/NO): NO